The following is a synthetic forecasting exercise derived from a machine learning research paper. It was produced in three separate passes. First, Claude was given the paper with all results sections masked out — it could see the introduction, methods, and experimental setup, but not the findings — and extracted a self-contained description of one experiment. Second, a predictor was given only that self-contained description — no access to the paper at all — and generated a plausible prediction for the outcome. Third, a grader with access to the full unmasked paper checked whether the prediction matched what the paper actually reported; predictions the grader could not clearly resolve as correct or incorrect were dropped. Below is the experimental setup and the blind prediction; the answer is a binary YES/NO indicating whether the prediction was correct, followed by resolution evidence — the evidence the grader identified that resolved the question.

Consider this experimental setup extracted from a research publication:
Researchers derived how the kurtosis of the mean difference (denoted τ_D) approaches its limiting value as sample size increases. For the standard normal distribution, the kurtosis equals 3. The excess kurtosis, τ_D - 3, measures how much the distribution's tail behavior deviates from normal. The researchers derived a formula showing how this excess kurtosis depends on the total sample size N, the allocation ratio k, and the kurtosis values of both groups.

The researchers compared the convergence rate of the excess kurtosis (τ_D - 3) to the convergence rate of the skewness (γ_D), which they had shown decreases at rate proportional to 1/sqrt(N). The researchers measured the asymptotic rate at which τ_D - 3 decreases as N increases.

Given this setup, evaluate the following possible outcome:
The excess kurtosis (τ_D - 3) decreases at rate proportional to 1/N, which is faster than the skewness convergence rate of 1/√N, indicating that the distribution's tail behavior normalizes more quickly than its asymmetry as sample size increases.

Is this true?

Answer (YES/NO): YES